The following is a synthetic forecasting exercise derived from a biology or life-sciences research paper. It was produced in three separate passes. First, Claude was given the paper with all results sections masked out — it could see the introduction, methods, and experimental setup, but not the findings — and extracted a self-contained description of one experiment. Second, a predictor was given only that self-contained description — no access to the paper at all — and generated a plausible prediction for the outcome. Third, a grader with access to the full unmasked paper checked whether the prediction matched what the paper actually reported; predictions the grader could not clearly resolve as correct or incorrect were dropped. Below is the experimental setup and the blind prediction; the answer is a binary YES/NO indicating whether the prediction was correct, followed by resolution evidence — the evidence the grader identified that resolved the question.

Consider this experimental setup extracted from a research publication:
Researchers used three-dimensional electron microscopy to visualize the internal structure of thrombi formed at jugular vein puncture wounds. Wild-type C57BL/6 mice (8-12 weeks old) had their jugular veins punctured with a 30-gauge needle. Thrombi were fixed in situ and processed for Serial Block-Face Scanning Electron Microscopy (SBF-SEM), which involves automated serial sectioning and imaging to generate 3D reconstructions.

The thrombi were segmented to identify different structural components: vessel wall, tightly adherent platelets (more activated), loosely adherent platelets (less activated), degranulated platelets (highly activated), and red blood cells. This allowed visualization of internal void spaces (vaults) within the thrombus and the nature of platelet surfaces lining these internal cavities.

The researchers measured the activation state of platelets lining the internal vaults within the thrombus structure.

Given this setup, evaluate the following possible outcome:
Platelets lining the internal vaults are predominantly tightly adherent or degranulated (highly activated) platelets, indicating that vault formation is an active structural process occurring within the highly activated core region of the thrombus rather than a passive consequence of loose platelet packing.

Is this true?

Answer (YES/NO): YES